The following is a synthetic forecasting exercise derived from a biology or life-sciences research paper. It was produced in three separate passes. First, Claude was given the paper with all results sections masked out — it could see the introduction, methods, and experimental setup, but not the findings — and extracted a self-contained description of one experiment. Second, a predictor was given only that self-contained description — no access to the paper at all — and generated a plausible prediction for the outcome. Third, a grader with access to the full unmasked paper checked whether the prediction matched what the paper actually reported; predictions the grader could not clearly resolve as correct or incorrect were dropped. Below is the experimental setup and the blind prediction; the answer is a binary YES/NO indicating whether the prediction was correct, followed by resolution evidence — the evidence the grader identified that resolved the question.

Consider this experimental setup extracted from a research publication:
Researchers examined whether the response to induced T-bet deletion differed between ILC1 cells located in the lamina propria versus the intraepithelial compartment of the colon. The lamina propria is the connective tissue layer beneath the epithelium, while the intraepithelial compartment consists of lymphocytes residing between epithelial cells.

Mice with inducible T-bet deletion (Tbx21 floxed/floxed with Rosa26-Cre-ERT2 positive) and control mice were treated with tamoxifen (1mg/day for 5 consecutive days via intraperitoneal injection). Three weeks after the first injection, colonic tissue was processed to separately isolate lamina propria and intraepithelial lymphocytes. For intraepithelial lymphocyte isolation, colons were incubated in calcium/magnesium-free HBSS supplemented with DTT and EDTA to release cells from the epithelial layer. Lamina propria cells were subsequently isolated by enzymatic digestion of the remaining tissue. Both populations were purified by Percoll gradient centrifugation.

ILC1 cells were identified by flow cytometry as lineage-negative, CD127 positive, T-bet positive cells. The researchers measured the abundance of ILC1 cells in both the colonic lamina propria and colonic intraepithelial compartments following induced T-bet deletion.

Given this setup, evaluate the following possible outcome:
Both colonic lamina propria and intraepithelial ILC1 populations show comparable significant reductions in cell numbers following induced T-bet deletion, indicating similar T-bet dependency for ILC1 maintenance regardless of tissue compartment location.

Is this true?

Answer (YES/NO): NO